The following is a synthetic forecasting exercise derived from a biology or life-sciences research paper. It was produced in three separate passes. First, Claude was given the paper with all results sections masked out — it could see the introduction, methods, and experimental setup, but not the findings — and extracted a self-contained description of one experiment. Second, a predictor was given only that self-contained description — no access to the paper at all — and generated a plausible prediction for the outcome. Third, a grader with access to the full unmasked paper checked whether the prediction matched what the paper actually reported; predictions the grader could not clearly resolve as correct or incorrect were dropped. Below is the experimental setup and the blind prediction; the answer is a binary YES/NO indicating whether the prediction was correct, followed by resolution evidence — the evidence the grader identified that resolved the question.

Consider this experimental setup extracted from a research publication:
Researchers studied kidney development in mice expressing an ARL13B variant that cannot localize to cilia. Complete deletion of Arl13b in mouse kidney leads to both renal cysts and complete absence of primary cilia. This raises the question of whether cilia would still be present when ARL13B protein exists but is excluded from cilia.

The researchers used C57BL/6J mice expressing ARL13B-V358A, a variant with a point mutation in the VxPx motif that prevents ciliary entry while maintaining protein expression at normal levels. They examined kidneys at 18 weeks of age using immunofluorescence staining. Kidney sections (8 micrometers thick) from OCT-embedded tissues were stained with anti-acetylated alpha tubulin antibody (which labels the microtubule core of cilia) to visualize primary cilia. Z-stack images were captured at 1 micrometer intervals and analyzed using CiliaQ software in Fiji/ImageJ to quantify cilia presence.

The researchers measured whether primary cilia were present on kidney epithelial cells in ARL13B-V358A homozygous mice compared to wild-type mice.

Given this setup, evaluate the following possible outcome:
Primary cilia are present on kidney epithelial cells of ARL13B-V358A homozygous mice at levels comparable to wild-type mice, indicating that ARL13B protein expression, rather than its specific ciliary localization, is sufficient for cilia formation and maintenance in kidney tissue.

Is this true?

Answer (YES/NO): NO